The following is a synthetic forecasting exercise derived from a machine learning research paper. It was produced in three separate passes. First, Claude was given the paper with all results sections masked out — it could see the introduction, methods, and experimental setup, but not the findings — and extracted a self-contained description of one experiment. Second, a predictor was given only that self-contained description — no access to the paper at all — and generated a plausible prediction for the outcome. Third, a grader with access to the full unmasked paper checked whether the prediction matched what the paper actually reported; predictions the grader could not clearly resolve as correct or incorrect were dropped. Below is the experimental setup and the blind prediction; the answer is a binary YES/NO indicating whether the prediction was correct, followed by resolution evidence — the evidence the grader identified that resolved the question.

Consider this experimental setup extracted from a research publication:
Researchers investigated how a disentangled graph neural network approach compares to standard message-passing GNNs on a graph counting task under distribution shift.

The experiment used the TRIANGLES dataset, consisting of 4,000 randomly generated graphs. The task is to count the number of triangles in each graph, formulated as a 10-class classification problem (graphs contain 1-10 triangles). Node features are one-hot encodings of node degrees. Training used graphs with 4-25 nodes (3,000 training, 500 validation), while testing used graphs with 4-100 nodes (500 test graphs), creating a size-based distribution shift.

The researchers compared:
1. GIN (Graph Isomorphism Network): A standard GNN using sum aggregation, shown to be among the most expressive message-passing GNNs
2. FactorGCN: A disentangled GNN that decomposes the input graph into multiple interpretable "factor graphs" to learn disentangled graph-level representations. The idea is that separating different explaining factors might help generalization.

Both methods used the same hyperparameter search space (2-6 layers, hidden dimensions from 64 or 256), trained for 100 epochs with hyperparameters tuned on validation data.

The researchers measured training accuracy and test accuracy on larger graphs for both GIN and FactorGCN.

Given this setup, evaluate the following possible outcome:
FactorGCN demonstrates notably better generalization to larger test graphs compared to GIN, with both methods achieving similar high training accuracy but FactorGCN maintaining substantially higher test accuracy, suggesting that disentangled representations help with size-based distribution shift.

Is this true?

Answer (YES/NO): NO